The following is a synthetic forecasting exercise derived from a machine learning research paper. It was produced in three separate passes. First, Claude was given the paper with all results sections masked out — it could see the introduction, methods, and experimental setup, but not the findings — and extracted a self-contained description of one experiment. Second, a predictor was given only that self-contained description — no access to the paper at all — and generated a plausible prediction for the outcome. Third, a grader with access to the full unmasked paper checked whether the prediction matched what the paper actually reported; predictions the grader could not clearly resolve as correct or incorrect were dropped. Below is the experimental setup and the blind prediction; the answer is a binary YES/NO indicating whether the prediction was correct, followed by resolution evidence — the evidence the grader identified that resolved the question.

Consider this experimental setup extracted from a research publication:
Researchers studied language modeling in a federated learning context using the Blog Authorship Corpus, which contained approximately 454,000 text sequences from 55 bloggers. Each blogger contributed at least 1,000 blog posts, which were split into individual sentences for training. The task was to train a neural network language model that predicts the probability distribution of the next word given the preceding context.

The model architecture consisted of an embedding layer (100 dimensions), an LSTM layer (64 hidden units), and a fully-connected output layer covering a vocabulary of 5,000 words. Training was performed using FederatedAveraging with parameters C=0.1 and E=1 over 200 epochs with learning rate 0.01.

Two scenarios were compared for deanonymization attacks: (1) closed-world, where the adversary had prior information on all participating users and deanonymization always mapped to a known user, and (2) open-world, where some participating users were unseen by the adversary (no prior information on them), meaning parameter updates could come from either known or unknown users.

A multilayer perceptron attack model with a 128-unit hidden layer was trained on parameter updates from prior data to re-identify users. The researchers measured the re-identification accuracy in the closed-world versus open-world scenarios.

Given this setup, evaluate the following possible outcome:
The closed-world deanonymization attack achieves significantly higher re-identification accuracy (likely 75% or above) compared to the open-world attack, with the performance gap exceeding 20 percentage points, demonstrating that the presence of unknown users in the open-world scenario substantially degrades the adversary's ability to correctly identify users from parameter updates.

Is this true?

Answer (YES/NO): NO